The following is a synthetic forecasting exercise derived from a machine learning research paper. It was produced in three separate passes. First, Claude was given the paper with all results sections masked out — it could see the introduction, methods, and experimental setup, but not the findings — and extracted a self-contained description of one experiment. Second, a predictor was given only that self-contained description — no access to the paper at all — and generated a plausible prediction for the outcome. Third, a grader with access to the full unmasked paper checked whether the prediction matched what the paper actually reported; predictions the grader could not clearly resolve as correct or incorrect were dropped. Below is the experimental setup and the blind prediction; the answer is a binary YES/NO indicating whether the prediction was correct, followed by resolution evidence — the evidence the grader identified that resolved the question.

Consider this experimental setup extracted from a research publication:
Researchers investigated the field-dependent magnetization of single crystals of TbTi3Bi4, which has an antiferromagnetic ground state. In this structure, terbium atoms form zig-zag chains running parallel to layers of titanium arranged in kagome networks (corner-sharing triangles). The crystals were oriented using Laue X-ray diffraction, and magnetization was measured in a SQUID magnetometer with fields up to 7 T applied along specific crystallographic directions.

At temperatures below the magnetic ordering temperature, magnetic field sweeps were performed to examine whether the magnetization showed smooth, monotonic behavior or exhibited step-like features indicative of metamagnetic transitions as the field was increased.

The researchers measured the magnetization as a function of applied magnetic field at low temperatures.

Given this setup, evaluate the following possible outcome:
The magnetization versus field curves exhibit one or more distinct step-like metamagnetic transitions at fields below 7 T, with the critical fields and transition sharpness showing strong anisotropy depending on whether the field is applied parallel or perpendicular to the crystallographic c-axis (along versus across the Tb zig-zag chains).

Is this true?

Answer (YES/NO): NO